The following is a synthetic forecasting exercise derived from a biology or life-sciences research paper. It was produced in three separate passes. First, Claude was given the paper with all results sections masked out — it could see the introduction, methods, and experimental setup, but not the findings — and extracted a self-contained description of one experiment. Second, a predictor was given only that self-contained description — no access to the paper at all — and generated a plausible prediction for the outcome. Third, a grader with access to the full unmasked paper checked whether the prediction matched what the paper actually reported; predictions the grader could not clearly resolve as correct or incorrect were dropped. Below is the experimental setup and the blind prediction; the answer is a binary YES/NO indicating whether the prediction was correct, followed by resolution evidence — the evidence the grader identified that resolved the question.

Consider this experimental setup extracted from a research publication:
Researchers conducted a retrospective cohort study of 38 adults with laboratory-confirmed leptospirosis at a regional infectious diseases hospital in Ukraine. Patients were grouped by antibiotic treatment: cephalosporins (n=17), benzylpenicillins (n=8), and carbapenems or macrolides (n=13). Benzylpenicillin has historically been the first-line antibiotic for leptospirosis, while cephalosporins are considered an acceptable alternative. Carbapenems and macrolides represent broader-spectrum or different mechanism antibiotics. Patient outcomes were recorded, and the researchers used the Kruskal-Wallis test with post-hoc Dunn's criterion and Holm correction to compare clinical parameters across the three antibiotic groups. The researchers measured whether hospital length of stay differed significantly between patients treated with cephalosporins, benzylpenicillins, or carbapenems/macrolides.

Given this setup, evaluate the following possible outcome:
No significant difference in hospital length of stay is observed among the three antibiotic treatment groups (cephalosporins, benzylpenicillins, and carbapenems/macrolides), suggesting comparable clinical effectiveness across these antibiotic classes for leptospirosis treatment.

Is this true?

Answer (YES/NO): YES